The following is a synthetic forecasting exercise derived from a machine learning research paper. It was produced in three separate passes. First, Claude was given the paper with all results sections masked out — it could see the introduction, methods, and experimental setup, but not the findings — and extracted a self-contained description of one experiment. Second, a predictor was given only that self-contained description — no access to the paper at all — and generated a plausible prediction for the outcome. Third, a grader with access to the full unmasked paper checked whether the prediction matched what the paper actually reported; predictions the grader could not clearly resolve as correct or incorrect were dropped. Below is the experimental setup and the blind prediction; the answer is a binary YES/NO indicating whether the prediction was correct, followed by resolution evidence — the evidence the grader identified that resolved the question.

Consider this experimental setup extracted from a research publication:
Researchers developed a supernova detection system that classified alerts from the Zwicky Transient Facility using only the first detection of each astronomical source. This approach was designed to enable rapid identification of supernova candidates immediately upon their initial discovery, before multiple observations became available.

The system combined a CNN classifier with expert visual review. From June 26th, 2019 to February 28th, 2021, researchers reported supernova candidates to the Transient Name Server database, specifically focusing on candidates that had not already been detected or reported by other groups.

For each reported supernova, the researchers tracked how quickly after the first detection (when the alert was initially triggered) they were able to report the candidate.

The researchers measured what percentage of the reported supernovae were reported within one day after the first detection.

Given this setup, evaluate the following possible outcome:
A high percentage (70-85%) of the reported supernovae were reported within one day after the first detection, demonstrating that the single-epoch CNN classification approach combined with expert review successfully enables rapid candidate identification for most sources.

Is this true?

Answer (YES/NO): YES